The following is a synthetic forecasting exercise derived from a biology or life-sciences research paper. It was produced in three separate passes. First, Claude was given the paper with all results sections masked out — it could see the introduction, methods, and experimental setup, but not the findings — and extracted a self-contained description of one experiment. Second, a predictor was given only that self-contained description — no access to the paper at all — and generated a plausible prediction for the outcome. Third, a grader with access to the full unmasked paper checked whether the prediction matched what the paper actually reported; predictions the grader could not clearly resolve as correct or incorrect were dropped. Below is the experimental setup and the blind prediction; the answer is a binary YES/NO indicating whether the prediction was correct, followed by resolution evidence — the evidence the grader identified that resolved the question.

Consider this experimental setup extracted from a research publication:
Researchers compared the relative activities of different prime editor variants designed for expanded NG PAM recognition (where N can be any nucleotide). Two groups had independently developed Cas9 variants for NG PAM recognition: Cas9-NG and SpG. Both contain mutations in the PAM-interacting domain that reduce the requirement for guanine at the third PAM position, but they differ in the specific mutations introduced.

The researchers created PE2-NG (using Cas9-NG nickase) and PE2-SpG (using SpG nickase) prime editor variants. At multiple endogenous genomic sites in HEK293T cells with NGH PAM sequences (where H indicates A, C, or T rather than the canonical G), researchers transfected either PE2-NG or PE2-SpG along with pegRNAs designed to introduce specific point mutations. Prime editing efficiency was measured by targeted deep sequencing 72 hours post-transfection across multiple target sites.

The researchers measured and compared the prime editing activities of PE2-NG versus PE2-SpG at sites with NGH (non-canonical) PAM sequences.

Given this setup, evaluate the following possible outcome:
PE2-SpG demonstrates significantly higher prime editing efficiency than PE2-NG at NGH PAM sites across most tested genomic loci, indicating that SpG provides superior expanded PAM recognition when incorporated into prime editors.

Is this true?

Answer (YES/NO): YES